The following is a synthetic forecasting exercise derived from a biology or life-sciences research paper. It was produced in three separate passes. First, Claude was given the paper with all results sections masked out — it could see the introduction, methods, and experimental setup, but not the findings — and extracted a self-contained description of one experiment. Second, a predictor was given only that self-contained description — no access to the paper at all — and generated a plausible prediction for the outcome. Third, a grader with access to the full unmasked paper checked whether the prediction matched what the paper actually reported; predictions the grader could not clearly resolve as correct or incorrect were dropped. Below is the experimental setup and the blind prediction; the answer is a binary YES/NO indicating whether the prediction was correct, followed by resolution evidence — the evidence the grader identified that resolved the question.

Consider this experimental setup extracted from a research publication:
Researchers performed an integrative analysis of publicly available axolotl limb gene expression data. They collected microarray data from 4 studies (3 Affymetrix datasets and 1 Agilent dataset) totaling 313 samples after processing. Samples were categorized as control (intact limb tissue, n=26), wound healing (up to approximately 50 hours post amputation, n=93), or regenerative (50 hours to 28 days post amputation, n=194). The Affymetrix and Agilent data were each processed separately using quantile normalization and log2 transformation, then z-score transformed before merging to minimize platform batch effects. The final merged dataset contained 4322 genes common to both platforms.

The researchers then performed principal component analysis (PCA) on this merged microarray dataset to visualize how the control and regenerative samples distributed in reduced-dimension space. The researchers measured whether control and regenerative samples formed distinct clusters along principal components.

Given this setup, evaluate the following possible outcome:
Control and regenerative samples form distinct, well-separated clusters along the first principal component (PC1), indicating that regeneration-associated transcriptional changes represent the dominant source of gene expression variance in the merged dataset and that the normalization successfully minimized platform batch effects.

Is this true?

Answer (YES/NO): NO